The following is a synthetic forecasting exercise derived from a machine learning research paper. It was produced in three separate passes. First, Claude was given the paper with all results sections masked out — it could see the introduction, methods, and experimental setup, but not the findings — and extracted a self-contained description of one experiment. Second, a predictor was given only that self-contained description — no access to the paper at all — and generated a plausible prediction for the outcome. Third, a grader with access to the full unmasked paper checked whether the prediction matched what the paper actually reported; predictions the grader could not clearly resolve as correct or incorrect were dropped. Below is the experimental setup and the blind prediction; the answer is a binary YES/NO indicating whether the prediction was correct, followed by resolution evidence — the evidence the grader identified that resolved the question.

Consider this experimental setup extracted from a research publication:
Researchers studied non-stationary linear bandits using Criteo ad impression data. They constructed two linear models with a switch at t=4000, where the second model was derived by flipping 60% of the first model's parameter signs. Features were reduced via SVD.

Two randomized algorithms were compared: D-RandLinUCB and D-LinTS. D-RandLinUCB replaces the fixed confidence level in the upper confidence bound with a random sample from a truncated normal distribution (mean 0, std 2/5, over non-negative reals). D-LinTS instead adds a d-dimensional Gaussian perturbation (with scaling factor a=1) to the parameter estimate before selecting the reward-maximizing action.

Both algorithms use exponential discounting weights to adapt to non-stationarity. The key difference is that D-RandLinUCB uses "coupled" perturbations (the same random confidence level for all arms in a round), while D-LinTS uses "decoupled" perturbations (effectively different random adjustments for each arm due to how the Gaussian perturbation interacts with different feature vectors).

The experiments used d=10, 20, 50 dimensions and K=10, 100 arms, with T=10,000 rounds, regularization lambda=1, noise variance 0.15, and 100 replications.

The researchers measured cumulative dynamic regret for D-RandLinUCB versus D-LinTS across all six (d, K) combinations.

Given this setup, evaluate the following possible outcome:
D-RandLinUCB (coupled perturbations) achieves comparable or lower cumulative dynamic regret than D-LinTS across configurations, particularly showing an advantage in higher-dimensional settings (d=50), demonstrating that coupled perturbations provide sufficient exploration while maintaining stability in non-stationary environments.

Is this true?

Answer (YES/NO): NO